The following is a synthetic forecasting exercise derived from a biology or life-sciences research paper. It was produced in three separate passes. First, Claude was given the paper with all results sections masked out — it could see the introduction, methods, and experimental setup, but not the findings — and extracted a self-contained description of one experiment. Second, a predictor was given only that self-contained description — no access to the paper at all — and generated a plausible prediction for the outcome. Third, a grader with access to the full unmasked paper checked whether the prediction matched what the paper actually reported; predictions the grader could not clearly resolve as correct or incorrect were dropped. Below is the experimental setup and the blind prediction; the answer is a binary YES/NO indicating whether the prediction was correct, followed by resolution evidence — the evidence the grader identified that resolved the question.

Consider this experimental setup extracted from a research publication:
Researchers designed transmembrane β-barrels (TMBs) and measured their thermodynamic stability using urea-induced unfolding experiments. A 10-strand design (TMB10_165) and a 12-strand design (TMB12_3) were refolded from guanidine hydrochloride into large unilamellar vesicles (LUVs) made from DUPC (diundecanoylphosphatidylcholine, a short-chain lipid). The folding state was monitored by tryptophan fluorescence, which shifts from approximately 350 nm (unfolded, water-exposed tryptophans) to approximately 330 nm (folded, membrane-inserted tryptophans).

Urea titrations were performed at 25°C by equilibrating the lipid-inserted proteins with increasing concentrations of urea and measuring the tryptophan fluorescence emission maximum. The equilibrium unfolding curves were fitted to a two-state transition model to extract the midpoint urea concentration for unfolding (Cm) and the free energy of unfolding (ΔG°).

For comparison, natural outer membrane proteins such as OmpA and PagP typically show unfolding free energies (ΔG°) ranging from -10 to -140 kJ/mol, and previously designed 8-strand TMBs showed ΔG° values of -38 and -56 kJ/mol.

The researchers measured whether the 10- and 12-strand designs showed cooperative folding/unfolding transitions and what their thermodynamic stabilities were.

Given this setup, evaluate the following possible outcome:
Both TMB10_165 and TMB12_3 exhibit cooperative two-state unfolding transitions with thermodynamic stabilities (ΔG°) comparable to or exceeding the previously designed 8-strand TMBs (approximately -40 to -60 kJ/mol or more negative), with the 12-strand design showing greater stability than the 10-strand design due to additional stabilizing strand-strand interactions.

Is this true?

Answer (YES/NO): NO